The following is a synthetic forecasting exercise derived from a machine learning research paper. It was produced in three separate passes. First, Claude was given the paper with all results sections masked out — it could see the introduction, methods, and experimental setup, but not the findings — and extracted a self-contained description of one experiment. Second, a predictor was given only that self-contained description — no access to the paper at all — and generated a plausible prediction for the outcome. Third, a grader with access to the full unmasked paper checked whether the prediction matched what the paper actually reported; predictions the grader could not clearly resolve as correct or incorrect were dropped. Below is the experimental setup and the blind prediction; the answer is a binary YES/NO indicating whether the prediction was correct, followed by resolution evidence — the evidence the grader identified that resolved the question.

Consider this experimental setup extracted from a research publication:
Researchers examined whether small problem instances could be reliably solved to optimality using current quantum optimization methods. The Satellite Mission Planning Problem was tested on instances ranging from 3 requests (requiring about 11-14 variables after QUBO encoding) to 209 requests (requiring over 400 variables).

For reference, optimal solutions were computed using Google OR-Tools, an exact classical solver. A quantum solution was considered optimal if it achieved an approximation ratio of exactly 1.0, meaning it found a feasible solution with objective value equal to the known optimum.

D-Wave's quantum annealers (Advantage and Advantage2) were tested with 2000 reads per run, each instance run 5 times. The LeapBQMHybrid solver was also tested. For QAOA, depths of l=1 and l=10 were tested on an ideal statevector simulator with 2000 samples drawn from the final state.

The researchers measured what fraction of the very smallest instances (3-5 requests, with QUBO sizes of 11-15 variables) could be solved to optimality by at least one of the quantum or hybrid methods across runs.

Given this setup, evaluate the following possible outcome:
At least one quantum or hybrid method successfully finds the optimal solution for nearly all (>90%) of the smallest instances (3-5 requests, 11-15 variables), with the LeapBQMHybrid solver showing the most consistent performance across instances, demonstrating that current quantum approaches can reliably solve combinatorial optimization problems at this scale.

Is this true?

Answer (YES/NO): YES